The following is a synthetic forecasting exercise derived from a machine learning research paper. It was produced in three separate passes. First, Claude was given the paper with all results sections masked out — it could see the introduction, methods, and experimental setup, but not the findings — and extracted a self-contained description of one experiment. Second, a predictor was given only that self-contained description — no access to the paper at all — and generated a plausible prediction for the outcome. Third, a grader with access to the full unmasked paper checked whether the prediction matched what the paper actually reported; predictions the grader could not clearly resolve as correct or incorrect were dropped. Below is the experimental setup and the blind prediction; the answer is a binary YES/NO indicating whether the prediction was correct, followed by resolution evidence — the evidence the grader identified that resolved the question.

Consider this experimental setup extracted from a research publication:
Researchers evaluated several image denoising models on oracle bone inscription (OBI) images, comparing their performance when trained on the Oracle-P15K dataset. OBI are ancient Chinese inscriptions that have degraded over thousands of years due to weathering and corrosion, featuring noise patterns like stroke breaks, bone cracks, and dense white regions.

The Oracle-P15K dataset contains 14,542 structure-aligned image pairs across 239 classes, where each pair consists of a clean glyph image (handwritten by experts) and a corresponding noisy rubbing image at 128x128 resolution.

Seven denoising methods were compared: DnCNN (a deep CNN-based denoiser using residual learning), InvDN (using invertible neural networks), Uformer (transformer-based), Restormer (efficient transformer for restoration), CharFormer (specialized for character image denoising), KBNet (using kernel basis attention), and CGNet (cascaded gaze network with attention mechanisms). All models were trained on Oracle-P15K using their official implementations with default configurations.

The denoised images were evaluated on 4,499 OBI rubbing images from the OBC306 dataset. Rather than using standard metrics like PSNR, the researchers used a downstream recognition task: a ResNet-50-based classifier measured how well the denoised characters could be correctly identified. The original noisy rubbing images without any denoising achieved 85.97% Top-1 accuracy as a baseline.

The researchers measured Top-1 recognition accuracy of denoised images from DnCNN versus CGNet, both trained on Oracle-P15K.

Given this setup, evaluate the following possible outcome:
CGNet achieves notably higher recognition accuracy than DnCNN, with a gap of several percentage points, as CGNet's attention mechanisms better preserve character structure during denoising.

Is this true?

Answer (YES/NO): YES